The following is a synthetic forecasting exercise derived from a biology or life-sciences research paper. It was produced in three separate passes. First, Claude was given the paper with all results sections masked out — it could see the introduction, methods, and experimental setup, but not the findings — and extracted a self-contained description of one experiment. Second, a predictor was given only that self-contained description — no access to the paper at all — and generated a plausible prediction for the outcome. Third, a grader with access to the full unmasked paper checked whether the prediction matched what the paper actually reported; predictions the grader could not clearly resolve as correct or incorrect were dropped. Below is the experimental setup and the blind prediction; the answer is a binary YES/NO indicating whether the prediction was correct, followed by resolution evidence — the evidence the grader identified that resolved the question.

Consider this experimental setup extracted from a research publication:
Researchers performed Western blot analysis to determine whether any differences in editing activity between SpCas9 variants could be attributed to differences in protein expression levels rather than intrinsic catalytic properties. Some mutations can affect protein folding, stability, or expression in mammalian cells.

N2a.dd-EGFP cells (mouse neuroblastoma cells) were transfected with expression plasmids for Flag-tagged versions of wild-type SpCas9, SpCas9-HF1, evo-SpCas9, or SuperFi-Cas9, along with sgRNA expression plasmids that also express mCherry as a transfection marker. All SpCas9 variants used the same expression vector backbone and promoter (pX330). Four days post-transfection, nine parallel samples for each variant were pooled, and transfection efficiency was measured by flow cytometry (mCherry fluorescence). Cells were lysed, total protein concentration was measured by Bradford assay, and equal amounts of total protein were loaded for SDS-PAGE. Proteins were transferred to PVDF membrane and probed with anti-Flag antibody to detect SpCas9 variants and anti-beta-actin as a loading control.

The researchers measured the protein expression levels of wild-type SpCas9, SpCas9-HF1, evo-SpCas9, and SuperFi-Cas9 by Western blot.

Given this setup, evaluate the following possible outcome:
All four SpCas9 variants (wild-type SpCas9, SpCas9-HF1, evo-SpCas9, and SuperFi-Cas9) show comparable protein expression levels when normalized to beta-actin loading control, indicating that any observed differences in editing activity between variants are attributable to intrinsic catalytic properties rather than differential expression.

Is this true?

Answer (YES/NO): YES